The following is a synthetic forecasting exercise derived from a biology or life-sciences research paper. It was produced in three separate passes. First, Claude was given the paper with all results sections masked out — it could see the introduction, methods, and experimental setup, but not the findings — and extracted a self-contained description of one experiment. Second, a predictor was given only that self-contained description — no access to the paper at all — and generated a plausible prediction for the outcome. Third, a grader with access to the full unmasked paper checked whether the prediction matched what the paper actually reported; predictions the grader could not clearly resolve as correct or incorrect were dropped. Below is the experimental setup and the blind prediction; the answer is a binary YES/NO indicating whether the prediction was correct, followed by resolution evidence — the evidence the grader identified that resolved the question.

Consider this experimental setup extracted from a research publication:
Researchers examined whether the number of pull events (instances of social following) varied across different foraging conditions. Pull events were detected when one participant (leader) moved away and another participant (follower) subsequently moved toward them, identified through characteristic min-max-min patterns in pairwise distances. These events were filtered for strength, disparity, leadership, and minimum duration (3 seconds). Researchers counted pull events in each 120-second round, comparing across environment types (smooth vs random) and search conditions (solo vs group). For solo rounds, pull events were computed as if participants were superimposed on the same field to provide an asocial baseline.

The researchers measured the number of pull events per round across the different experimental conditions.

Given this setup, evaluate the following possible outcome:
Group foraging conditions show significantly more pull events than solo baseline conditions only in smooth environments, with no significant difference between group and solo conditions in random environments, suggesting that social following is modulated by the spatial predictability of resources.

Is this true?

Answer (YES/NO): NO